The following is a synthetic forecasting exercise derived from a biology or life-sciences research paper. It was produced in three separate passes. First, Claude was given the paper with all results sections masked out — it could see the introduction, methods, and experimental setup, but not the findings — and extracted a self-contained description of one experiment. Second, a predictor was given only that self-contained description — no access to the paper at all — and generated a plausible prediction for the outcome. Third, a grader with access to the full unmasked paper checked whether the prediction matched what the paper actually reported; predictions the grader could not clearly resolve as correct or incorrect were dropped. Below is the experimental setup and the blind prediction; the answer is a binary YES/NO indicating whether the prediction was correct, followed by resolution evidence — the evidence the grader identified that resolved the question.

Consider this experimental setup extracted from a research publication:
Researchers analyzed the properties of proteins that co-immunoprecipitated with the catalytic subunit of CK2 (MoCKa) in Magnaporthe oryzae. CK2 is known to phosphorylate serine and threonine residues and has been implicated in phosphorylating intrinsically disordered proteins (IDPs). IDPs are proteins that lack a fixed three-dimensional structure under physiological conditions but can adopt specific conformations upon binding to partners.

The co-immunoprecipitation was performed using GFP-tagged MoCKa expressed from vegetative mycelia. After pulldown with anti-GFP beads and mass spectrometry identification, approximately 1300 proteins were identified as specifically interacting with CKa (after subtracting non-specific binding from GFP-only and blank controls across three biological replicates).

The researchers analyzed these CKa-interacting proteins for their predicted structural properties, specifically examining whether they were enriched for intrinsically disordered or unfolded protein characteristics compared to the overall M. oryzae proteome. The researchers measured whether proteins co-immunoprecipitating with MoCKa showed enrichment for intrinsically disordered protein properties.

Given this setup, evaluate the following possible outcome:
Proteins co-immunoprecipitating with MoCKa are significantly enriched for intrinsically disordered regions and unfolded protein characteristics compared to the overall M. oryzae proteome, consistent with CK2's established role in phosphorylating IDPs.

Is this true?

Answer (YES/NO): YES